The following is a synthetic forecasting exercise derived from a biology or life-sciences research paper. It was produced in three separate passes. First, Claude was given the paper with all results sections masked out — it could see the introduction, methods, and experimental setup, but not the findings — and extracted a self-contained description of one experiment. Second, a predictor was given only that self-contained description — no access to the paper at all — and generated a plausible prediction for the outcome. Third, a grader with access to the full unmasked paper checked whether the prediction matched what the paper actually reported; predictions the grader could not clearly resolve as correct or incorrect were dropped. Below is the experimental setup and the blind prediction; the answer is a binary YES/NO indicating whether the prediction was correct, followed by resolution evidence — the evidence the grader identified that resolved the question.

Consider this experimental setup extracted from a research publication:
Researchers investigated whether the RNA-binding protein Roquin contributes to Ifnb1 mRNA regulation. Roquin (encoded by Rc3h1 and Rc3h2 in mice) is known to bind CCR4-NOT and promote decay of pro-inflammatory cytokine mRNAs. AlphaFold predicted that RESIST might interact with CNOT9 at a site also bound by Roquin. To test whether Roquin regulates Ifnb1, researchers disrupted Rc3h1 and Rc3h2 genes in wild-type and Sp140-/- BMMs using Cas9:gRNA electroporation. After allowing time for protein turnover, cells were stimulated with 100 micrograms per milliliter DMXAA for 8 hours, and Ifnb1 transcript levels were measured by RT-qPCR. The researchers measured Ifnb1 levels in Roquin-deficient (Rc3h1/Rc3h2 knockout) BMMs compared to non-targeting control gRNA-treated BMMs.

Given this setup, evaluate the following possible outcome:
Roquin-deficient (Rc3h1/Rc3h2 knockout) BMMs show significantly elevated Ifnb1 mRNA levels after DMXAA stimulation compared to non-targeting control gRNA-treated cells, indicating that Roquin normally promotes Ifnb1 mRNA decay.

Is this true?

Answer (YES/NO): NO